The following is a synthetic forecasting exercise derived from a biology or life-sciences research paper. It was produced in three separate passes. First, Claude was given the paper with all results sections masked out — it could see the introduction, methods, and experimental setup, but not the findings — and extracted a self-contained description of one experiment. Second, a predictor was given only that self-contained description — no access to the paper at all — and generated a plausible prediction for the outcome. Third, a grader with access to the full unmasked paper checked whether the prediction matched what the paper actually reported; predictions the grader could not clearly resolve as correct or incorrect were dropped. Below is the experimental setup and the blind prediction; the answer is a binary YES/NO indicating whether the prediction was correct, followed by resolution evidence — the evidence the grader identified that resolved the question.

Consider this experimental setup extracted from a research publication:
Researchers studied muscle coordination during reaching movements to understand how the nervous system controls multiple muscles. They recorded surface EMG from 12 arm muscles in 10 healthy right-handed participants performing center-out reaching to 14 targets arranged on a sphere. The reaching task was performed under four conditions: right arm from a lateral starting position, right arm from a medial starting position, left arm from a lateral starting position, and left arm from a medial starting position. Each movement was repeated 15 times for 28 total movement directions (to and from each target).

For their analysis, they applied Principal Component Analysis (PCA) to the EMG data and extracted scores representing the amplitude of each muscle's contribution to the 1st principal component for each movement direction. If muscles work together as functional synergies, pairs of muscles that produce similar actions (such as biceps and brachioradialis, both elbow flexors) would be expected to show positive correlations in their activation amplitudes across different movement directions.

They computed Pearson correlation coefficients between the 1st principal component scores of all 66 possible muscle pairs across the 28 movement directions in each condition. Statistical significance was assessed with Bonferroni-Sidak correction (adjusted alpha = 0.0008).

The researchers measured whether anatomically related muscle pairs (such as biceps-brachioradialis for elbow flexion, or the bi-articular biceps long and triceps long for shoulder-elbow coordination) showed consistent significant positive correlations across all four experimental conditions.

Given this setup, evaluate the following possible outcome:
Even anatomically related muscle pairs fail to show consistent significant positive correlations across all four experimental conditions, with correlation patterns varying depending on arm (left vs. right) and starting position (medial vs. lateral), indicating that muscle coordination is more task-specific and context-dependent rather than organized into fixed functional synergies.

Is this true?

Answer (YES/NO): YES